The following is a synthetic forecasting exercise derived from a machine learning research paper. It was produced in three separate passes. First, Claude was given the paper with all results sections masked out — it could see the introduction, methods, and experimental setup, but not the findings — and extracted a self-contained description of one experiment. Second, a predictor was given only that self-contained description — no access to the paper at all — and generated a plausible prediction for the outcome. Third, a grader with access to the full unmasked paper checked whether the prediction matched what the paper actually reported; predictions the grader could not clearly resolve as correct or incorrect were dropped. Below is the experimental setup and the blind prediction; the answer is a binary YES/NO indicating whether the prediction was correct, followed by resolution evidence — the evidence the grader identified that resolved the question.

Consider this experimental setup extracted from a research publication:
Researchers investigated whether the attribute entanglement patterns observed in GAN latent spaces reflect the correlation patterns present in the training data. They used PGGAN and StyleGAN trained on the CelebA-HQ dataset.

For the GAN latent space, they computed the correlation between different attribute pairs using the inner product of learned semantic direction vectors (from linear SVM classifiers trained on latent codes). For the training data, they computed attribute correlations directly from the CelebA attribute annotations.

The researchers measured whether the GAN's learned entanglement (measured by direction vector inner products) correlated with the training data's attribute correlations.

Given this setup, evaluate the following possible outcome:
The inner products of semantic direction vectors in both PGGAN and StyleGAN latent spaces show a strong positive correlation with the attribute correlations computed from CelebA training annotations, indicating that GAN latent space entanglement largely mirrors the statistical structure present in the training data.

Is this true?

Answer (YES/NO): NO